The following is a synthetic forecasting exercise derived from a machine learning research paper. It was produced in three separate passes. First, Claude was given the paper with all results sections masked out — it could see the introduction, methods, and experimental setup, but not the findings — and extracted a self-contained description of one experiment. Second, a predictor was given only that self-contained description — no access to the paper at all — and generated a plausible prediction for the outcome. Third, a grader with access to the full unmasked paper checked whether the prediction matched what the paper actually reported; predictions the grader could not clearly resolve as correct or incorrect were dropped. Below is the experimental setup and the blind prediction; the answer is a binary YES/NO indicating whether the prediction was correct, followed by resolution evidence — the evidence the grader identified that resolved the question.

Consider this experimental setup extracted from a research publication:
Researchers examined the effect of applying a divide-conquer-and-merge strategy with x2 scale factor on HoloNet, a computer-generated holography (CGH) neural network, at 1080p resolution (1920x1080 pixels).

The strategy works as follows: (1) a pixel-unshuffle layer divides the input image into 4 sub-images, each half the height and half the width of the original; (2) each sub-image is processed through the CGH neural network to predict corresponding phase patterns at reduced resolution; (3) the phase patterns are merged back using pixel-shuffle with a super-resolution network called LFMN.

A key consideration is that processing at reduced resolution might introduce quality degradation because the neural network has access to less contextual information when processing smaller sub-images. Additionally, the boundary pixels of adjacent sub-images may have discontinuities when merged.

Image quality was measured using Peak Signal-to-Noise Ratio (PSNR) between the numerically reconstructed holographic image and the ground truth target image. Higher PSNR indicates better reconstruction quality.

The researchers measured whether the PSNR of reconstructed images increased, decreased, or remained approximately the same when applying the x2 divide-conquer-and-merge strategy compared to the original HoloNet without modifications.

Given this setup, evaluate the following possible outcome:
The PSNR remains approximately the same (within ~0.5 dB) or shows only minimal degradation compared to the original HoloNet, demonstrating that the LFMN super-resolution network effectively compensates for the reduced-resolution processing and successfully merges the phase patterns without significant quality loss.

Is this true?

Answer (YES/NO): NO